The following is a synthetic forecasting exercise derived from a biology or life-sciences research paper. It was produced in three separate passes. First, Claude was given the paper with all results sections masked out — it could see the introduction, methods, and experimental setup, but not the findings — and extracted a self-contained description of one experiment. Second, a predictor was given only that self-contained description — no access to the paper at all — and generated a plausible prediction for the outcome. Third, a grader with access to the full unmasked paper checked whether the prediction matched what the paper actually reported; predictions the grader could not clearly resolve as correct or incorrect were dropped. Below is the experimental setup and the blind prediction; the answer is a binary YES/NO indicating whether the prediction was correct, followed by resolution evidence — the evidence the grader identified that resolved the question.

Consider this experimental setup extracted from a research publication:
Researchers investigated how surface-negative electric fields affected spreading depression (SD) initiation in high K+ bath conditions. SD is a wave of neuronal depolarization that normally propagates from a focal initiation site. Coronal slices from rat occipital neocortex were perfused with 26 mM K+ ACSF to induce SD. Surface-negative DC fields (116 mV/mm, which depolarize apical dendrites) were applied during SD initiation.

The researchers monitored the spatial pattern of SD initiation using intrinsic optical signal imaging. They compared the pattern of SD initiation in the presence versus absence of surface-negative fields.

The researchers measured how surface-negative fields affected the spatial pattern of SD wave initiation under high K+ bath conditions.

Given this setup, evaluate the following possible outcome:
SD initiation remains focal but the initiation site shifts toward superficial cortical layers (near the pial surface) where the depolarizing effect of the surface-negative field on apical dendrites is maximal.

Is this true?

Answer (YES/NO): NO